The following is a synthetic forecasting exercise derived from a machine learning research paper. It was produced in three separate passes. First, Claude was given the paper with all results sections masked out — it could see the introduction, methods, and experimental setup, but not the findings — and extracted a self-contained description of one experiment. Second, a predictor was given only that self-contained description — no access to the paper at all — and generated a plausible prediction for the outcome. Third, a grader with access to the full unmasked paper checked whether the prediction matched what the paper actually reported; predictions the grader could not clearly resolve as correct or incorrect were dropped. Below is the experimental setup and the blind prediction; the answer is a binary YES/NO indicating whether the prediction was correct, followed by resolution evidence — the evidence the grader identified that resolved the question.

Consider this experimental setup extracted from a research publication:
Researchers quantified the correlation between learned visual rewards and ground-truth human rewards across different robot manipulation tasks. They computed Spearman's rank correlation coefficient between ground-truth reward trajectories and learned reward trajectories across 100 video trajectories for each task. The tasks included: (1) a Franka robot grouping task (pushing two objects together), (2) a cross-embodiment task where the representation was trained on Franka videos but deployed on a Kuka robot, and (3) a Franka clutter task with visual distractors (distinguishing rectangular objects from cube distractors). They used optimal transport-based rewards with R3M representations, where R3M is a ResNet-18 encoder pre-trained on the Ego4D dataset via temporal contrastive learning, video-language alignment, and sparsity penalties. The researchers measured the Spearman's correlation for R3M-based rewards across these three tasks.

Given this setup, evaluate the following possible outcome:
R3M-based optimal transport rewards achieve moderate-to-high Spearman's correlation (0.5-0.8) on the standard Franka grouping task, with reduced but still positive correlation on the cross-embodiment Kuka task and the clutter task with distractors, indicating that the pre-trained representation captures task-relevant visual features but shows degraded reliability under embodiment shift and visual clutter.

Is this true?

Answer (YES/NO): NO